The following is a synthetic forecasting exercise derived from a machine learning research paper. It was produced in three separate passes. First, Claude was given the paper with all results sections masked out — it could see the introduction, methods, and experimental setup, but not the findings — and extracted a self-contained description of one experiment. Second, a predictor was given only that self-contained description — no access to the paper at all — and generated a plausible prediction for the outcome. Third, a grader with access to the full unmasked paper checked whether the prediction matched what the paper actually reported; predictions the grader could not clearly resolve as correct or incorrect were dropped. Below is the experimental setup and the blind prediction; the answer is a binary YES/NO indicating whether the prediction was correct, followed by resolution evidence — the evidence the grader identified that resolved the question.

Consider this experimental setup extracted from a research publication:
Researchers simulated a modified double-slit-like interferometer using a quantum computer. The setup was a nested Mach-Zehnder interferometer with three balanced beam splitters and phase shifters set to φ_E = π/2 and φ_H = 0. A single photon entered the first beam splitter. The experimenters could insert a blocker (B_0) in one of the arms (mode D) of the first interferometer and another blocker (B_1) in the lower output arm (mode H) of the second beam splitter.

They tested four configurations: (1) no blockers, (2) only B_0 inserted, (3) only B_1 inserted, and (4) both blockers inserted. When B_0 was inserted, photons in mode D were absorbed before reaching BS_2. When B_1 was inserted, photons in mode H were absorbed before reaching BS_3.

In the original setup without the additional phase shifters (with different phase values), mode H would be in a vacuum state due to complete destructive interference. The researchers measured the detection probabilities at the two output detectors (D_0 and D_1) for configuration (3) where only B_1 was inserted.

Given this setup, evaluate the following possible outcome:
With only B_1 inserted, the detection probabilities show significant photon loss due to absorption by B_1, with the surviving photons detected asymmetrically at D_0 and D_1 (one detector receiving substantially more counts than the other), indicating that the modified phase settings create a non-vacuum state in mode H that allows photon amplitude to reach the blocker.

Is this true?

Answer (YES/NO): NO